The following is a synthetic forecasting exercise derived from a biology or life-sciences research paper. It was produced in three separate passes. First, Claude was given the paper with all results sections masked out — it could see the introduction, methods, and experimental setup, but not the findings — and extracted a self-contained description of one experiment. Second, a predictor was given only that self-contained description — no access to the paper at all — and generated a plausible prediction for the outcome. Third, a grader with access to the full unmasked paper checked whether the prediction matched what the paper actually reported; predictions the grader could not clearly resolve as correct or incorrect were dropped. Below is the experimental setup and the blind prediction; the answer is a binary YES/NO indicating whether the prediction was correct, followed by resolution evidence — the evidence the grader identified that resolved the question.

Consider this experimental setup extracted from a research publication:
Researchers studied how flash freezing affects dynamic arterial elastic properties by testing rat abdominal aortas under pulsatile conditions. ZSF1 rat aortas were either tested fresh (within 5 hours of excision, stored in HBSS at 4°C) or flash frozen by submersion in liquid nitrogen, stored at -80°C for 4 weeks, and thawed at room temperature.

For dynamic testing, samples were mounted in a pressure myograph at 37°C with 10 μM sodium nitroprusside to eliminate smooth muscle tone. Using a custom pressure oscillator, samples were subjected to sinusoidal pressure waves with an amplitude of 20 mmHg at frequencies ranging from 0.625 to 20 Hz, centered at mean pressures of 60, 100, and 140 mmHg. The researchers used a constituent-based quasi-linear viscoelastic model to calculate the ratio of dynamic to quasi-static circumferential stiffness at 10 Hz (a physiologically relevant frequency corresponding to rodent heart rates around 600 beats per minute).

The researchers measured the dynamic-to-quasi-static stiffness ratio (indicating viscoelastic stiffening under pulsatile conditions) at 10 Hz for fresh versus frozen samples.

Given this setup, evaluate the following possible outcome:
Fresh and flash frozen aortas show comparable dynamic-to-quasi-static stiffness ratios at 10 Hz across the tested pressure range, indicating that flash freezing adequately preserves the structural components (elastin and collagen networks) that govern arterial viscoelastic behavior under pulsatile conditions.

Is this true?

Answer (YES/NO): NO